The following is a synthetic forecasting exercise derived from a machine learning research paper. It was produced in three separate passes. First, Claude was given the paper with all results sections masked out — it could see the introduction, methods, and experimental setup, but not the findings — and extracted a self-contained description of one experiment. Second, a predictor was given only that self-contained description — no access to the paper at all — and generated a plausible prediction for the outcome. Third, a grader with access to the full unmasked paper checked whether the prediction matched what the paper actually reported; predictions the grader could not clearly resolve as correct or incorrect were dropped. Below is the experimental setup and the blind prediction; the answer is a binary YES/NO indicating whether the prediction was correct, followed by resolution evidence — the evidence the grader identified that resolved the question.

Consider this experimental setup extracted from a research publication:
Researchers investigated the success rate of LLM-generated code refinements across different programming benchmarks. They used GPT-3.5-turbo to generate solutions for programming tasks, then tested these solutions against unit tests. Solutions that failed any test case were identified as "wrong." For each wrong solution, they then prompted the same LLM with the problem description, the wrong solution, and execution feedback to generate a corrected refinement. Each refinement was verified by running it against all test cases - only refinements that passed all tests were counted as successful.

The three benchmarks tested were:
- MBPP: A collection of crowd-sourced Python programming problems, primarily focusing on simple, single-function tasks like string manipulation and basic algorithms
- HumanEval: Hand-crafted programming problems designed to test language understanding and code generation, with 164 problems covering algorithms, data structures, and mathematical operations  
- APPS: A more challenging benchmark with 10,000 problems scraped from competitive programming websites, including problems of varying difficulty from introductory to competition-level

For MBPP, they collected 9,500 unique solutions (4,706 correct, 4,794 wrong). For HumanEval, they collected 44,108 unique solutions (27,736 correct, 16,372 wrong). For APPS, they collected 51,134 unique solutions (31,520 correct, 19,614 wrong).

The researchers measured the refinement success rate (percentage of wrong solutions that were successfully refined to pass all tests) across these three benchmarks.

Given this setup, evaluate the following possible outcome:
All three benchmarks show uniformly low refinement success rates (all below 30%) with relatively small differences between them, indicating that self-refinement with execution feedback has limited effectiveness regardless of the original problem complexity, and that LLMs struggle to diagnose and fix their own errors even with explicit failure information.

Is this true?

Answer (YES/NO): NO